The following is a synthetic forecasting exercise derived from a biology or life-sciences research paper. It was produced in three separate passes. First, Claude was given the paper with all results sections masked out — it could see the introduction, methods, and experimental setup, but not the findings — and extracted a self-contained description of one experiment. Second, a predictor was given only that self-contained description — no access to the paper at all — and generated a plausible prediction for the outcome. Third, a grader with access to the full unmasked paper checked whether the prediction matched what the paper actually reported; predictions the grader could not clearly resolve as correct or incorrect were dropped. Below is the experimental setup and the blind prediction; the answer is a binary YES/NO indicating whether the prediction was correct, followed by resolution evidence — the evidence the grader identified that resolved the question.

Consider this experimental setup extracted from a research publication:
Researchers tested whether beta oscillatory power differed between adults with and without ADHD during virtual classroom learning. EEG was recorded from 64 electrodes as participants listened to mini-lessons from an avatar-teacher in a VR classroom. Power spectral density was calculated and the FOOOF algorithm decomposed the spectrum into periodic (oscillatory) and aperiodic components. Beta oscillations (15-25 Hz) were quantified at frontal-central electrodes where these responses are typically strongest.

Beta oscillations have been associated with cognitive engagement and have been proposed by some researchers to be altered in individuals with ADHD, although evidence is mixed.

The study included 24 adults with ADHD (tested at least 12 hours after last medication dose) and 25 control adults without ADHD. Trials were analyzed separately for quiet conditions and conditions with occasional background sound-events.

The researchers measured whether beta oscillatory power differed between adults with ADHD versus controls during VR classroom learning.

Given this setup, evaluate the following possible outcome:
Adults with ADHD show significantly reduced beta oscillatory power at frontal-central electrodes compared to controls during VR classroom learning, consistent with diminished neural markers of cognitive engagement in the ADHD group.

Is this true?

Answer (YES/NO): NO